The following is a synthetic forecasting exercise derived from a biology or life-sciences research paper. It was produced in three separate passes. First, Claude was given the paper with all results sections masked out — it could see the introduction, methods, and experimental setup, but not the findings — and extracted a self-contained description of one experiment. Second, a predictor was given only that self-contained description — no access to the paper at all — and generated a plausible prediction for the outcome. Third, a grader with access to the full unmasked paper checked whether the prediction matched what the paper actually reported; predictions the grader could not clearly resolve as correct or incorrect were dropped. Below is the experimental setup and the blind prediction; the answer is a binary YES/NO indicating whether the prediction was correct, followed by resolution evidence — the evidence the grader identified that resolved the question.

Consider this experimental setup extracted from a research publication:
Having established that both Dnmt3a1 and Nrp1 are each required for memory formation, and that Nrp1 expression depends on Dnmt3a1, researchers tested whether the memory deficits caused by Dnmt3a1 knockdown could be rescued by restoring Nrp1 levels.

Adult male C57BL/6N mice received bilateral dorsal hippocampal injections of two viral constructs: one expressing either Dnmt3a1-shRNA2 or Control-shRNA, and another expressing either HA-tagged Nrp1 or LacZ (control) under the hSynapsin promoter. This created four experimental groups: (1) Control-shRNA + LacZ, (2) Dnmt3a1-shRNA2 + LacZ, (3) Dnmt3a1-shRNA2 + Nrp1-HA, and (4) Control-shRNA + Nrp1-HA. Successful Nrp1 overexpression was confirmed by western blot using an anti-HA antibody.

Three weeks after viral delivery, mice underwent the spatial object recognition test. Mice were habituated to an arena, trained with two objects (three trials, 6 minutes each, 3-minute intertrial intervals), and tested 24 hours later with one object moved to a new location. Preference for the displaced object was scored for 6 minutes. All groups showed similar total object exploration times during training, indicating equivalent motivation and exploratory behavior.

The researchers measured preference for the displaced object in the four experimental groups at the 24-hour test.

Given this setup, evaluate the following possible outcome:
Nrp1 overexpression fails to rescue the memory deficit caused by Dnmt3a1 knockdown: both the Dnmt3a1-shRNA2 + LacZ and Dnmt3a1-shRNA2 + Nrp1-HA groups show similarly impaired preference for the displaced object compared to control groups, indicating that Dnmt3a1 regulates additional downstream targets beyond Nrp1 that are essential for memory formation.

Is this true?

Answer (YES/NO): NO